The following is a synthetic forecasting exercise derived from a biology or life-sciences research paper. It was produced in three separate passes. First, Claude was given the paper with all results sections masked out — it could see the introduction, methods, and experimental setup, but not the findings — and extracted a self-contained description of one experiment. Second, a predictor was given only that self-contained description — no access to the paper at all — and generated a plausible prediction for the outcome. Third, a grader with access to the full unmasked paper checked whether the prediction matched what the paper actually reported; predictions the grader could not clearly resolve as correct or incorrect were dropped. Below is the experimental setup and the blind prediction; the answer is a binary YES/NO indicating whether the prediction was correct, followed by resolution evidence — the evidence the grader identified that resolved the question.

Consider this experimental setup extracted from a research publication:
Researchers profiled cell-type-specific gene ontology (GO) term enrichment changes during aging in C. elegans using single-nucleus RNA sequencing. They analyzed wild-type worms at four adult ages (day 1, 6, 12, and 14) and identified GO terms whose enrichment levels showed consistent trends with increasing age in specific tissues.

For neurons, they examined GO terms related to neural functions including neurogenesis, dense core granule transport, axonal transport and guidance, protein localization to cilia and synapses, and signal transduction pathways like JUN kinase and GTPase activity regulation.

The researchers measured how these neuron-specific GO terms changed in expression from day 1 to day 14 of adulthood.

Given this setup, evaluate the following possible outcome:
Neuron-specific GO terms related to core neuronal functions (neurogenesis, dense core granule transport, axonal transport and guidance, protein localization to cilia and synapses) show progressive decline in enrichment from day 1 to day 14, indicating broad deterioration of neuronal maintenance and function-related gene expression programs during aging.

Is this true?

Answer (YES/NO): NO